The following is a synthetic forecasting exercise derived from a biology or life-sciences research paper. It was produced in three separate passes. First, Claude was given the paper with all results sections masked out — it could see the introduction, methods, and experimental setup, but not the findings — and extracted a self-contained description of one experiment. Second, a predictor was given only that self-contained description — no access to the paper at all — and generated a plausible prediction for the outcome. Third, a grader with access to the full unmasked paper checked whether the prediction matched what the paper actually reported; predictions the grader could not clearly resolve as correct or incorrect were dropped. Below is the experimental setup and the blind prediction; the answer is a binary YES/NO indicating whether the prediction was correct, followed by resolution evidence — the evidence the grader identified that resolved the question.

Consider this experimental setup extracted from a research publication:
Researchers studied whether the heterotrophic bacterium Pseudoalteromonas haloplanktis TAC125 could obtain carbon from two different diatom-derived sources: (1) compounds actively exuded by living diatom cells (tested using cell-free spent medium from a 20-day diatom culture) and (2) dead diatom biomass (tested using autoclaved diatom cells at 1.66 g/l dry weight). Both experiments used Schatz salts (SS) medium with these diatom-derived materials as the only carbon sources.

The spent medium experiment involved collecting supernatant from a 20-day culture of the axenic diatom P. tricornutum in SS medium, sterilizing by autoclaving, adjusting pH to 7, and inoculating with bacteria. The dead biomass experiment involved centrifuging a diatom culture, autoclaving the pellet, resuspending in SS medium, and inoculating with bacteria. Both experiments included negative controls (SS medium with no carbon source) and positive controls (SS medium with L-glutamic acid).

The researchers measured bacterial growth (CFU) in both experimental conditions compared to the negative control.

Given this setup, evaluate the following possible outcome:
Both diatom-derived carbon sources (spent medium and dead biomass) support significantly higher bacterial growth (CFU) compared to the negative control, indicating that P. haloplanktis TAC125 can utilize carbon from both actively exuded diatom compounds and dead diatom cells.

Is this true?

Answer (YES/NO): NO